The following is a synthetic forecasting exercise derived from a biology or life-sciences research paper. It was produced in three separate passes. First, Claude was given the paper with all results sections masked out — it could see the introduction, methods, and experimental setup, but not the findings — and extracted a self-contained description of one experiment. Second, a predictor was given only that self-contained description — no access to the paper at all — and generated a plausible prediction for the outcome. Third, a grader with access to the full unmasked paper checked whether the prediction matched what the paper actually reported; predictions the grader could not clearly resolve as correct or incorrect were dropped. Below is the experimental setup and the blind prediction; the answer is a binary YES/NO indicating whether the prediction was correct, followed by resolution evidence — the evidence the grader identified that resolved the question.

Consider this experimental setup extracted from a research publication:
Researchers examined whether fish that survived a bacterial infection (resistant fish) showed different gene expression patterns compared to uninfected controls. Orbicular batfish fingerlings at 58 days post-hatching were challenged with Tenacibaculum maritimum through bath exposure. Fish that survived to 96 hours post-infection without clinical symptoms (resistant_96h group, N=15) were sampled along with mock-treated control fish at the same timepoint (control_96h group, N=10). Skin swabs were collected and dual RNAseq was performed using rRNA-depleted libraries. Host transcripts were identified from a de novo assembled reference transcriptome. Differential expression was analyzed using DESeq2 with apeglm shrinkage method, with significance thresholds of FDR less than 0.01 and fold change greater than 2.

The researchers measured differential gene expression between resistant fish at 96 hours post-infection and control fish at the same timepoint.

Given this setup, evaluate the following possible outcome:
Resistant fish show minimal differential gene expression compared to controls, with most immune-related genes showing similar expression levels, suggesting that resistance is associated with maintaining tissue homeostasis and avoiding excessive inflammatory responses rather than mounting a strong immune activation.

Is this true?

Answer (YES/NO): YES